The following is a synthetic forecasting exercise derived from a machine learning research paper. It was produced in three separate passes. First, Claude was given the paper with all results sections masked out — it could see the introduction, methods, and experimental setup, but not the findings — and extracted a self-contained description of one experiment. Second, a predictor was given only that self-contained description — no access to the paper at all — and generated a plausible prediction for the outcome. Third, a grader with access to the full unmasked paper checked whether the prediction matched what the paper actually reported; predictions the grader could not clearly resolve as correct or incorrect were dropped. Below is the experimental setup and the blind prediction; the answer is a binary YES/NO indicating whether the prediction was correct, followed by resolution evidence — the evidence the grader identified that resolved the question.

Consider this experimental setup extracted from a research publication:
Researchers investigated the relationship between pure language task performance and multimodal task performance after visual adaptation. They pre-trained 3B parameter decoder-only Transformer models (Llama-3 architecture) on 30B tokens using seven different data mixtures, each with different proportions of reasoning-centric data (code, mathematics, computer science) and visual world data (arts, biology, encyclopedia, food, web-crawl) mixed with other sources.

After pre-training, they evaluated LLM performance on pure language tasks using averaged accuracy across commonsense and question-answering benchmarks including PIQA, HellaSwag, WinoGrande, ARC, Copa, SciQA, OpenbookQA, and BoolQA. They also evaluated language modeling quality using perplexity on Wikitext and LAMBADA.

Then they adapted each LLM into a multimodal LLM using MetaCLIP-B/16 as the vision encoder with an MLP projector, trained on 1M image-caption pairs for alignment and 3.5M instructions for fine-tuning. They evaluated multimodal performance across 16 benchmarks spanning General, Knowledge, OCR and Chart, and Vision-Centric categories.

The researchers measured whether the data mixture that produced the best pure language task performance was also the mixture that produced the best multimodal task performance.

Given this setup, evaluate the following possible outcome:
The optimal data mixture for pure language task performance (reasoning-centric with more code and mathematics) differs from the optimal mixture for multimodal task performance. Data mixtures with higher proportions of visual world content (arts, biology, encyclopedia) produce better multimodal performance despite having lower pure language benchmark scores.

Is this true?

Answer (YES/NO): NO